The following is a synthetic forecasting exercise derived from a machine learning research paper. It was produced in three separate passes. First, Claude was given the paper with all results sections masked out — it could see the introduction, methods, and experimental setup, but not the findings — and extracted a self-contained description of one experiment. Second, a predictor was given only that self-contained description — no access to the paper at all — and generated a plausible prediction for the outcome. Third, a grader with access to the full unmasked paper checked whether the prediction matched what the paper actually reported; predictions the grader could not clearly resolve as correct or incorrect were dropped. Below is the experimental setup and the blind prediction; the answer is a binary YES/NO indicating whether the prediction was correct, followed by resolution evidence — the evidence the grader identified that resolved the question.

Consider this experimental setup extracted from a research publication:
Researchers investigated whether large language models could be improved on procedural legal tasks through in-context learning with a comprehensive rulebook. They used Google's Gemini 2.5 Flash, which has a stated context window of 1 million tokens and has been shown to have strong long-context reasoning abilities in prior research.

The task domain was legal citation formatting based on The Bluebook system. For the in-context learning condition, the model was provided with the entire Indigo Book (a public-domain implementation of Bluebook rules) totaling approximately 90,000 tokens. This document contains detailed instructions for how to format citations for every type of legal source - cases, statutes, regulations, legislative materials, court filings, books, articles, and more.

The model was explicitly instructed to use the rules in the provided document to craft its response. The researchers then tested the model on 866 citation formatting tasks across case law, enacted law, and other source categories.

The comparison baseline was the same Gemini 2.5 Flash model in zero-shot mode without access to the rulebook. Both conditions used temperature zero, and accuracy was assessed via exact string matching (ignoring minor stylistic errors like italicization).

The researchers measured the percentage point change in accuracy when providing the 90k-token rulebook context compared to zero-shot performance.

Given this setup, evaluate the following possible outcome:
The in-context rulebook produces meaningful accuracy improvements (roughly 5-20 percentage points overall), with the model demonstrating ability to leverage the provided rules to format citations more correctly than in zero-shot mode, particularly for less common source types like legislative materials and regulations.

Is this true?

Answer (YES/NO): NO